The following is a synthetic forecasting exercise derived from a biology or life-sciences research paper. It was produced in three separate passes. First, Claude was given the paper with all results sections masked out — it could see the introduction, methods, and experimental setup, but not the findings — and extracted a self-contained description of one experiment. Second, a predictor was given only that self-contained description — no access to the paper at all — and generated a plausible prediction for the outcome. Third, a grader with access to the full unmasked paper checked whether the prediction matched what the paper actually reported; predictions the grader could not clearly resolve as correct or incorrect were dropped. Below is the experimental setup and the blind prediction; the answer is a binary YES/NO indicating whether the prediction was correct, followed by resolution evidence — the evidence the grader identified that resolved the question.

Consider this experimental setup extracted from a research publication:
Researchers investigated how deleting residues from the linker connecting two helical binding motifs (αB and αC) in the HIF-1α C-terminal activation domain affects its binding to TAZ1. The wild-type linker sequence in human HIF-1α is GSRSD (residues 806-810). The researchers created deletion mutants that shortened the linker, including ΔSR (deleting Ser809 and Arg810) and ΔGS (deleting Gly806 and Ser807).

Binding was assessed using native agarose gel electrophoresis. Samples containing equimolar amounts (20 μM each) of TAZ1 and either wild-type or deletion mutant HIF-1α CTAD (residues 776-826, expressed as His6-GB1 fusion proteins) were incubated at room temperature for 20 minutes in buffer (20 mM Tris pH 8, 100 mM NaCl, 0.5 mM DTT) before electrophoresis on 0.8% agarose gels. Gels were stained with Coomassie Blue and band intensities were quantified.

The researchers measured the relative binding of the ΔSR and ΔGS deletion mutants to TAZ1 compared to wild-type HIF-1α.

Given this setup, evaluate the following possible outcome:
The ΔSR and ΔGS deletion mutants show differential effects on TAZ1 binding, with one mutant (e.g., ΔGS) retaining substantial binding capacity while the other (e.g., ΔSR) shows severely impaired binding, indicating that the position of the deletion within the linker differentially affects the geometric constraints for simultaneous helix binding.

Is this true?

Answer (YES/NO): NO